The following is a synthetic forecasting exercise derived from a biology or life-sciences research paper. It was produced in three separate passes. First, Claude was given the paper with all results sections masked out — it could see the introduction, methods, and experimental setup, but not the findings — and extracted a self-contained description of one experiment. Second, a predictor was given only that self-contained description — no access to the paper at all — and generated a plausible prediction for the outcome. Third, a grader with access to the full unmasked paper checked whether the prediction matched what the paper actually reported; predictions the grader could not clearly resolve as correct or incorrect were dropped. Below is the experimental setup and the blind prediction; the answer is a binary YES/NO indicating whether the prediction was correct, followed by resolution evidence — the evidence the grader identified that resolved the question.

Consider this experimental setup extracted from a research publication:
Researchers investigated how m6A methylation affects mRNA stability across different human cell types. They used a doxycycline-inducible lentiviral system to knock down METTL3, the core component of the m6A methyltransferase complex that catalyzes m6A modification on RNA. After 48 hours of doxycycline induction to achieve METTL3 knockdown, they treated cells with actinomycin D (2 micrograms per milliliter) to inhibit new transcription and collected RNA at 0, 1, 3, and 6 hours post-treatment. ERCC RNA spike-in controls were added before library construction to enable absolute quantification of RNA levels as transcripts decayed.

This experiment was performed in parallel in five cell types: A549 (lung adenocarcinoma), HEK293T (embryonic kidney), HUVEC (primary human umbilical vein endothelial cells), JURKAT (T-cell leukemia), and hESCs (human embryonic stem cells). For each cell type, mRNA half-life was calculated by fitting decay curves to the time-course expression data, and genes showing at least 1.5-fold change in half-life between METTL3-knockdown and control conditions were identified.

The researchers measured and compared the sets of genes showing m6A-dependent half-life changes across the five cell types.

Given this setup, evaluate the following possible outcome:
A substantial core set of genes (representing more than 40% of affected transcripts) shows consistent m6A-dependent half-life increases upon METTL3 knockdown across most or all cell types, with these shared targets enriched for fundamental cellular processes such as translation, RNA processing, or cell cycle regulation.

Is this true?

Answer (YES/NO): NO